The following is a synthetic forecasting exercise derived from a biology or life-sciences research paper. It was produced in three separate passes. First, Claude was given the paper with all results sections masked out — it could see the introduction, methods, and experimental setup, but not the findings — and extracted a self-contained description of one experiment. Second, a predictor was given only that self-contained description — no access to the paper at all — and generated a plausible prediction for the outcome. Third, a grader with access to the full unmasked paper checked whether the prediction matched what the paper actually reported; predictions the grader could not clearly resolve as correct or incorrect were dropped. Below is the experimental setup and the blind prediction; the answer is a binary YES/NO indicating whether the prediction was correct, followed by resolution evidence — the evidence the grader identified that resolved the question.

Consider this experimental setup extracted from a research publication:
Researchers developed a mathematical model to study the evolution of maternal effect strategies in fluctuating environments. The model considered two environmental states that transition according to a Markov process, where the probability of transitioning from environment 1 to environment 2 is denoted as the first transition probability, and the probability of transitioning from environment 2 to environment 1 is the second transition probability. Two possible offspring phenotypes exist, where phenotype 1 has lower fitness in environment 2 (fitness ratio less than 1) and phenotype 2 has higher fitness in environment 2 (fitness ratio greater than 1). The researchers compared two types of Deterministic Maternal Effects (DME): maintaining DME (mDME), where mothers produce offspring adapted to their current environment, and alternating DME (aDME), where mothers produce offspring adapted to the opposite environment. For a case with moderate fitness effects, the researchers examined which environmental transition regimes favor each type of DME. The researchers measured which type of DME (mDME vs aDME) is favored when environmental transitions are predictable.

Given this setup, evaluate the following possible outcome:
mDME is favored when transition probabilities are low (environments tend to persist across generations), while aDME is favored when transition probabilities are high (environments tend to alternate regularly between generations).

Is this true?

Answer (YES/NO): YES